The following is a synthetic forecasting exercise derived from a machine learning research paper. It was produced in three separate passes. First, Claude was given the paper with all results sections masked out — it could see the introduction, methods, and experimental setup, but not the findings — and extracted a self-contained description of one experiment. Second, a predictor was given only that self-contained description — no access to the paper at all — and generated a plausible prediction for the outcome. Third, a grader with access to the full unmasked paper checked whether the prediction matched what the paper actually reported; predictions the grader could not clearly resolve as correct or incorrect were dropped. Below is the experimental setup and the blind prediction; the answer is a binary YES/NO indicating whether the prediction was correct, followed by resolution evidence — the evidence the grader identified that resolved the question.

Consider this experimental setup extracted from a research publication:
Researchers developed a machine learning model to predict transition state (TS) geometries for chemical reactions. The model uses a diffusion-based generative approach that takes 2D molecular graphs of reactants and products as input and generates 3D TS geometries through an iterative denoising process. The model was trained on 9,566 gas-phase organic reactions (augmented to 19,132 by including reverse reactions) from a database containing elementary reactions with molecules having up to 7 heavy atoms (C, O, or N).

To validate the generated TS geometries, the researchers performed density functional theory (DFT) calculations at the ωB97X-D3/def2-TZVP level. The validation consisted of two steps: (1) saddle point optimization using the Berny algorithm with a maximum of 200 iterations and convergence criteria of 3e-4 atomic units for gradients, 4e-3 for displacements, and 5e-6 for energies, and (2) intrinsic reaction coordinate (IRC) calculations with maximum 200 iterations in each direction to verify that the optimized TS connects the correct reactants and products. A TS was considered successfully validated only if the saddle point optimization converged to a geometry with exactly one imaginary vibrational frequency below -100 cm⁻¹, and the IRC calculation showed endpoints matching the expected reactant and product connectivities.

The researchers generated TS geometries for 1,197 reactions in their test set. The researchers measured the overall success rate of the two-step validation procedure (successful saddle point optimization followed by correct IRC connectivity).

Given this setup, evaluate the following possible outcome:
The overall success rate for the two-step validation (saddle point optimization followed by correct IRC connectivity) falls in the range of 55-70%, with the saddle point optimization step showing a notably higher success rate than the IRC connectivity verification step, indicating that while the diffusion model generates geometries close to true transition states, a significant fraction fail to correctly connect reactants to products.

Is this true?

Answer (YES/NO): NO